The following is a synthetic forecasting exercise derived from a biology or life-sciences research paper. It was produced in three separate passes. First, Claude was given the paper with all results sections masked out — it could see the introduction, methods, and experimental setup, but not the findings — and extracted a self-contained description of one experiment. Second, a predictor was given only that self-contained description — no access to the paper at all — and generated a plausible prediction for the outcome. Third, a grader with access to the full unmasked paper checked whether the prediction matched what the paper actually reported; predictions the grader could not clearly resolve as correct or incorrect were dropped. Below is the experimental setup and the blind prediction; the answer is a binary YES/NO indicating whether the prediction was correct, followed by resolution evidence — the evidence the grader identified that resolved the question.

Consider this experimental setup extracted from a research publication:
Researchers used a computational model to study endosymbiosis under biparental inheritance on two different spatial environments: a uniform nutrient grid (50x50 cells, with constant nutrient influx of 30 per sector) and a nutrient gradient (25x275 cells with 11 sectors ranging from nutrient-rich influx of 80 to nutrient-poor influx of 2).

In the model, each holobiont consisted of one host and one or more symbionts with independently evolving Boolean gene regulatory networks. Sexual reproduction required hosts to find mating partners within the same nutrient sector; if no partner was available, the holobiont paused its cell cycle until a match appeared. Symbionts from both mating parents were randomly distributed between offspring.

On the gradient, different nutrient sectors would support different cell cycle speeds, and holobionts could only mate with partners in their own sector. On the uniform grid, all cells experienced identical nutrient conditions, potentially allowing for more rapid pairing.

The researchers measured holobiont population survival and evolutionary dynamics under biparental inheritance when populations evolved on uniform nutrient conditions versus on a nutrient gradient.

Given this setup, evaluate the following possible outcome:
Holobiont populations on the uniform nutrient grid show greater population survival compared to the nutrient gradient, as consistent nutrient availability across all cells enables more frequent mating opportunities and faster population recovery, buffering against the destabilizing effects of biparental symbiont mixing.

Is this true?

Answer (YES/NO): NO